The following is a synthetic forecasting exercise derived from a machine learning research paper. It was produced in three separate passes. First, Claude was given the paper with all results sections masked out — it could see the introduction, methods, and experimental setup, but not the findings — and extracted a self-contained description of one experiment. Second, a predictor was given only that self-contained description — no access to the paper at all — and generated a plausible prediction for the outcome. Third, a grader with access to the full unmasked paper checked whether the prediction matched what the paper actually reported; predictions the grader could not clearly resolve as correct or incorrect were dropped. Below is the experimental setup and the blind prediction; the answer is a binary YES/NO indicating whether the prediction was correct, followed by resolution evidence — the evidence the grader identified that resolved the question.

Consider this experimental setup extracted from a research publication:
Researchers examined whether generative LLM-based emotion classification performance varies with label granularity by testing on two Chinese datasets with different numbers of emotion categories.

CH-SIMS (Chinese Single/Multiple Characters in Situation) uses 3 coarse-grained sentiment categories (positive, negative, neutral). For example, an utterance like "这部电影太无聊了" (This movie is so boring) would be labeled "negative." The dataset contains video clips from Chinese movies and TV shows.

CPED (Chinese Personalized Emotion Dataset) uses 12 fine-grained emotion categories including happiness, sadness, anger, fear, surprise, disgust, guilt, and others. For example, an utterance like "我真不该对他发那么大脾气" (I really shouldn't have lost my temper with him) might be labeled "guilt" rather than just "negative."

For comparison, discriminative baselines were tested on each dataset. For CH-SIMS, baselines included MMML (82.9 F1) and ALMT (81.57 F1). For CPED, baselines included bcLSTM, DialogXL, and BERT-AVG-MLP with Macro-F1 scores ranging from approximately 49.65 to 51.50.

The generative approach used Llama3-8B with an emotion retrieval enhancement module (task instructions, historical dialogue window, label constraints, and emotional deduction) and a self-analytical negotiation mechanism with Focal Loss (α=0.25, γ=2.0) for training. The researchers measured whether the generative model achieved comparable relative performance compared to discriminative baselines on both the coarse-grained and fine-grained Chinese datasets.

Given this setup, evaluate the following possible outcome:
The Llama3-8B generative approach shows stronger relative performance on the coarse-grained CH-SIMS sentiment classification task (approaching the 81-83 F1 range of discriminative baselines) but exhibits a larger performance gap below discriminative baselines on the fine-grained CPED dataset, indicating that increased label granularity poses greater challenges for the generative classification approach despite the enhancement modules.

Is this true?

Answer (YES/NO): NO